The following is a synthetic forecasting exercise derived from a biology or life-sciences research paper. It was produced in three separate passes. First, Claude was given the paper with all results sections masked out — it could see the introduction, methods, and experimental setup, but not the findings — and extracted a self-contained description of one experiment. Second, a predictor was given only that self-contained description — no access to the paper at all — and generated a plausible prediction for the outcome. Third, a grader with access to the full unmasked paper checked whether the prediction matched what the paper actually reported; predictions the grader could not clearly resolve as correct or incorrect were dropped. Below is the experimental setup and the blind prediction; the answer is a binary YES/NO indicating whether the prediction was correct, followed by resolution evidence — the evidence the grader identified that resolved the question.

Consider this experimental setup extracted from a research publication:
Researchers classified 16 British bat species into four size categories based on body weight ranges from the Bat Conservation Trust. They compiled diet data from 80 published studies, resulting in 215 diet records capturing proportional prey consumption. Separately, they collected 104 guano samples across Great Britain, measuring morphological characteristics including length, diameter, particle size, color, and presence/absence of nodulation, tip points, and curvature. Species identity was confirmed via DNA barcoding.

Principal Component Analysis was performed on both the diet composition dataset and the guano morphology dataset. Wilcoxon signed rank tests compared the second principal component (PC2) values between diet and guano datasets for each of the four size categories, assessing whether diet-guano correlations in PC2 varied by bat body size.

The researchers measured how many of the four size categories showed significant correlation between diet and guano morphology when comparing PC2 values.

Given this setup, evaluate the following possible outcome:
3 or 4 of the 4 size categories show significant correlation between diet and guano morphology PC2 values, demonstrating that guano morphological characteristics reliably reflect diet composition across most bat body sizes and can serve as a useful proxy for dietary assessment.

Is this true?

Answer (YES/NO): YES